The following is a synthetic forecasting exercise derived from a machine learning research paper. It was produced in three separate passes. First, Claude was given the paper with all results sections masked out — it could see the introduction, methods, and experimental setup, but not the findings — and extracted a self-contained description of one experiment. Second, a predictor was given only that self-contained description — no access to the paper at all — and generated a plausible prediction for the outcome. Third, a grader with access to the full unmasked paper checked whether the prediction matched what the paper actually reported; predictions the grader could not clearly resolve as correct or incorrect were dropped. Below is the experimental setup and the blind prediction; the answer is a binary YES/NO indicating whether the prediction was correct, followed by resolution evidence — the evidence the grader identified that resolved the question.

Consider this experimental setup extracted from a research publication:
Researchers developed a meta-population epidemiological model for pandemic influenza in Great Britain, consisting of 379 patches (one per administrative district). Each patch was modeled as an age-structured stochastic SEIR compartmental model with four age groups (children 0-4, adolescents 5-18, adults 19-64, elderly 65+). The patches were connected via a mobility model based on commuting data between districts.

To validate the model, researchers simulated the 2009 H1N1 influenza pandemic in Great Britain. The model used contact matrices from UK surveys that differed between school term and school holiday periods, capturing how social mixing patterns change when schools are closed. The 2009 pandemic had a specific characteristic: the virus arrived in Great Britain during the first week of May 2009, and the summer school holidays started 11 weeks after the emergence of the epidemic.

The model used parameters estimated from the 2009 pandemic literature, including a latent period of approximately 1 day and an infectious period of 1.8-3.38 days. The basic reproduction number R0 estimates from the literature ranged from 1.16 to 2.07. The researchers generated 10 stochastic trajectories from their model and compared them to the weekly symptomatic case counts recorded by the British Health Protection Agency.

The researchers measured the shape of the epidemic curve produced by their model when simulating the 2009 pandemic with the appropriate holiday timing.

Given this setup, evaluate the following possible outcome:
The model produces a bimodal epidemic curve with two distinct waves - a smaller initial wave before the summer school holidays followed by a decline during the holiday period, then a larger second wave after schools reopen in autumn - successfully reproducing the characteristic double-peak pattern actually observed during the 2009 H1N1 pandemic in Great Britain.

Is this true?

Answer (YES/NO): YES